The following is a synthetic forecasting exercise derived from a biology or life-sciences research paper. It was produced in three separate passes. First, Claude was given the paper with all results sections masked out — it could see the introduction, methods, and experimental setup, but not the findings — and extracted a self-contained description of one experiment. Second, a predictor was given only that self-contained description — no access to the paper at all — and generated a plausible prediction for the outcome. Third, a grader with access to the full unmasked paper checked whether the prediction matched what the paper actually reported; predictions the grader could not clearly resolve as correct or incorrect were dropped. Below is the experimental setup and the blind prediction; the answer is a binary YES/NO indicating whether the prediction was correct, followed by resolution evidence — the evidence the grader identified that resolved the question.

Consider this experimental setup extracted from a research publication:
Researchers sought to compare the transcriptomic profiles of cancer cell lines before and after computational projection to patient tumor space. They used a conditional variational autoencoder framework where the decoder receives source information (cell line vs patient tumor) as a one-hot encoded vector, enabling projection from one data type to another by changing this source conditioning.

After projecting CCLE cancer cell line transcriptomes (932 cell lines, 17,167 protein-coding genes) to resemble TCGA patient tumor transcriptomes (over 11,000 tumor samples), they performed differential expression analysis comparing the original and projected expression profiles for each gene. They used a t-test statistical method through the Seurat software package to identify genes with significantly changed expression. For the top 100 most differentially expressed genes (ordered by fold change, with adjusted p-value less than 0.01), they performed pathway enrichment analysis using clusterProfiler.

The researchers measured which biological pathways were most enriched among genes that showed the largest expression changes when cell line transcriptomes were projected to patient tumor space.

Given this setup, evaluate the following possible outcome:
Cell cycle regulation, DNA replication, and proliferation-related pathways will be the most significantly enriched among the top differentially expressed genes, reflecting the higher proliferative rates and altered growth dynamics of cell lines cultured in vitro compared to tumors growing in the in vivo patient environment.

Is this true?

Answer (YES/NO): NO